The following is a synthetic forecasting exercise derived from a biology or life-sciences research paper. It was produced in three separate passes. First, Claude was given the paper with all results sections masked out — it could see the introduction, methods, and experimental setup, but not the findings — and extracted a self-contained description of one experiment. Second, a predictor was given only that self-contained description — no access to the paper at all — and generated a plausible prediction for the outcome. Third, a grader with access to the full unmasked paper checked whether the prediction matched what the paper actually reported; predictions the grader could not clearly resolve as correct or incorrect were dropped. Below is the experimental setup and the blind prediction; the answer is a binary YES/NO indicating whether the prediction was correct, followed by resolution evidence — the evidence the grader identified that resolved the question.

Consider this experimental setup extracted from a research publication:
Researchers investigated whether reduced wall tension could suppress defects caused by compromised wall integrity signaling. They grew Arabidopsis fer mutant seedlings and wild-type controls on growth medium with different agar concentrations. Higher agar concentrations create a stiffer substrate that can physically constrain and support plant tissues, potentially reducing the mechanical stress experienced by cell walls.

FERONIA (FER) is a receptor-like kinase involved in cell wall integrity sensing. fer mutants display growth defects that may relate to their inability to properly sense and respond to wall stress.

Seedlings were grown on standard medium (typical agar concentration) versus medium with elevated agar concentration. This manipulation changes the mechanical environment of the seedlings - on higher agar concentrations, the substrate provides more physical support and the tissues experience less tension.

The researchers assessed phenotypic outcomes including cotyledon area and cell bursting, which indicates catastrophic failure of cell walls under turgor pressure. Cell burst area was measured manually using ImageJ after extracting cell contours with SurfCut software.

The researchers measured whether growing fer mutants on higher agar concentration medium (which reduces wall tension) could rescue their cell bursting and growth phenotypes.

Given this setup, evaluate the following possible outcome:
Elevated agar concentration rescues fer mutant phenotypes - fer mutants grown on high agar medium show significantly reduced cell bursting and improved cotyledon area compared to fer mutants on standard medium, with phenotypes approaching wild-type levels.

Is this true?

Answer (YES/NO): YES